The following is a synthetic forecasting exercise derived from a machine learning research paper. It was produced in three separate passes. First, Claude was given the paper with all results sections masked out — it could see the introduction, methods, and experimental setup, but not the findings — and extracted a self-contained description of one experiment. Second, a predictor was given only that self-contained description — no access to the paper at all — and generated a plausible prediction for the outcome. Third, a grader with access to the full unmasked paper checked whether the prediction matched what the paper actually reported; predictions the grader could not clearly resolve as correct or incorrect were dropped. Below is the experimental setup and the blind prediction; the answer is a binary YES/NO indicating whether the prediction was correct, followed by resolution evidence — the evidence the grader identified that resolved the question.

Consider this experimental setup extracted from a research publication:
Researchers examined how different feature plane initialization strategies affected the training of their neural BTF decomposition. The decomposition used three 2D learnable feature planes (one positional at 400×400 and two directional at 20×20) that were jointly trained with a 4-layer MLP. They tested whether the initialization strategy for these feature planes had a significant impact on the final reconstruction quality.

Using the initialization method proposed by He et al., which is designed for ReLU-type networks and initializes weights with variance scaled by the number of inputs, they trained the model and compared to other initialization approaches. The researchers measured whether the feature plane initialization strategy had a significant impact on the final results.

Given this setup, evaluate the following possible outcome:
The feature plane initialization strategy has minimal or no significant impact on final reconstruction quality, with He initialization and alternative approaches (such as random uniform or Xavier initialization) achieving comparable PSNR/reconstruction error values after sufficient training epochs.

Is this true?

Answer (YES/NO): NO